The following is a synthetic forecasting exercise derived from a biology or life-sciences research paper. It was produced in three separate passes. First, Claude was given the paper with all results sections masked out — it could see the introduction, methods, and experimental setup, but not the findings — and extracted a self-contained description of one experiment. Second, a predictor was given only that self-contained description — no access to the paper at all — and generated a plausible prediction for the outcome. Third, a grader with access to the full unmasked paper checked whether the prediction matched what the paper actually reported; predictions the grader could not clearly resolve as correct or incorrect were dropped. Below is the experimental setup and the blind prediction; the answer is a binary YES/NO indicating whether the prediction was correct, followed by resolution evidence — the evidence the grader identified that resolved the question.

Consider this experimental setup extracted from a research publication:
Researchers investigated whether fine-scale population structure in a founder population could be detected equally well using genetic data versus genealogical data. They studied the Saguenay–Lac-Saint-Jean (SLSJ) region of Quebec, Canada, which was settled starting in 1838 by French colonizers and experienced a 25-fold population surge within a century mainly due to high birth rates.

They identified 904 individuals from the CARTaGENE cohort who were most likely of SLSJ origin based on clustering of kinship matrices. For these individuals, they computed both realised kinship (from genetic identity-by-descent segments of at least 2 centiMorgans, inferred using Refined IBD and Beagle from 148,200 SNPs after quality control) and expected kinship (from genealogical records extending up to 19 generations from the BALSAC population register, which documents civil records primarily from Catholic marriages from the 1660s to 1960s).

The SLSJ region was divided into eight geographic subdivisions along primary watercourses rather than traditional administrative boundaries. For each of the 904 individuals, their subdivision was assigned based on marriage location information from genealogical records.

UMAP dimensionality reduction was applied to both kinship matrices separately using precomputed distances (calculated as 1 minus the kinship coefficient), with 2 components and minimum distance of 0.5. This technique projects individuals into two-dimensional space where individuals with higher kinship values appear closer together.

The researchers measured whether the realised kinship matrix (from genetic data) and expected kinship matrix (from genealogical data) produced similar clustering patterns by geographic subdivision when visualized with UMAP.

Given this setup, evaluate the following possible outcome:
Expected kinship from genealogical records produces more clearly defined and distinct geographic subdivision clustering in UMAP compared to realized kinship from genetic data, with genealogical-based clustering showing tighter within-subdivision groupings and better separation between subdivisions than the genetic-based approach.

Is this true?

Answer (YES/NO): NO